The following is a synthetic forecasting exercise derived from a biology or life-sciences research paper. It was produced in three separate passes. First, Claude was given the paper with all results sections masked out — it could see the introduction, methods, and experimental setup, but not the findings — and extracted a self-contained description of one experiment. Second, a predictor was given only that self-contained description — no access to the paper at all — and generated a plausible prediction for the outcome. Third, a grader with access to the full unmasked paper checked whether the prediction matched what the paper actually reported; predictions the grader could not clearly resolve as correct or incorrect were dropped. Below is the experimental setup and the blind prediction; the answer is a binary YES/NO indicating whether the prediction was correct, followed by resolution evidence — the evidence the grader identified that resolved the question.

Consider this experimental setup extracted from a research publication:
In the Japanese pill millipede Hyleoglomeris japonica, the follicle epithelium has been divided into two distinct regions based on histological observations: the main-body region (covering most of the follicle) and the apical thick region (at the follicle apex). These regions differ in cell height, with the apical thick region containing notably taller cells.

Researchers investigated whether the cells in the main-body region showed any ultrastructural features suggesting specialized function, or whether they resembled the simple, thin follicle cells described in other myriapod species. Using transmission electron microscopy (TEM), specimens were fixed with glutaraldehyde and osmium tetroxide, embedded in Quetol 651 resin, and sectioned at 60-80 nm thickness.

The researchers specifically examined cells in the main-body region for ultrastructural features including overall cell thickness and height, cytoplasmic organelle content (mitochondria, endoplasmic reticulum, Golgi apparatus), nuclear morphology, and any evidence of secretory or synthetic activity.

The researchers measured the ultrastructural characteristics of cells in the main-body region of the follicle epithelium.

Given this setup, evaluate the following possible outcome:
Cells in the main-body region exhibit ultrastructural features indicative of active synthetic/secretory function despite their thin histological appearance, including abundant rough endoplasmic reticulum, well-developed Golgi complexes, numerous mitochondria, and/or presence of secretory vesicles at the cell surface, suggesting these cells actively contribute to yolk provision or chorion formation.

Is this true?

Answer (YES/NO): NO